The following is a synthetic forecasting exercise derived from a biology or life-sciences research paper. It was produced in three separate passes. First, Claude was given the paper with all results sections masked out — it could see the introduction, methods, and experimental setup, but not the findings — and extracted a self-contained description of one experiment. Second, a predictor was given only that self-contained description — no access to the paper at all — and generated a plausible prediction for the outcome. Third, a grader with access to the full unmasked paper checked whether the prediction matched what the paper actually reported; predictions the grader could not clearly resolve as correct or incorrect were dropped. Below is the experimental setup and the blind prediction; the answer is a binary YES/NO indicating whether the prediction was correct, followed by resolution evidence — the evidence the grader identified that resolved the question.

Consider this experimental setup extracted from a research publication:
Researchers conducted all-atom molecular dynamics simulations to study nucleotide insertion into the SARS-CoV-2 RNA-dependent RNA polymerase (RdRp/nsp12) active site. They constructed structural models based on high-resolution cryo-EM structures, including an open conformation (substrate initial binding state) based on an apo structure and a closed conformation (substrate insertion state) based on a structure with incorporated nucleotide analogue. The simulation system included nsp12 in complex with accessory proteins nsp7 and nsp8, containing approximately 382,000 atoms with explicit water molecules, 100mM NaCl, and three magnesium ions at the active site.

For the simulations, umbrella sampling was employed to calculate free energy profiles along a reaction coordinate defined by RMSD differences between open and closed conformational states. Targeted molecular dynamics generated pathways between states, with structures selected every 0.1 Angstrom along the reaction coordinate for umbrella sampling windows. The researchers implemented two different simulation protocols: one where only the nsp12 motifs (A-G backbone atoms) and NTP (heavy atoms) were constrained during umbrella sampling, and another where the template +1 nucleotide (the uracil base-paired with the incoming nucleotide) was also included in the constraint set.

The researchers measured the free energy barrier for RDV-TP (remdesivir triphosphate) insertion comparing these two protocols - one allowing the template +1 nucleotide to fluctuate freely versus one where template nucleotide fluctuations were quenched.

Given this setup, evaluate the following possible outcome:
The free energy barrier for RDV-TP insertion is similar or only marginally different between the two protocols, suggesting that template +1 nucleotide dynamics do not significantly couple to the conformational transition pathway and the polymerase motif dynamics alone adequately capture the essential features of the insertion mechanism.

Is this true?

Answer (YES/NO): NO